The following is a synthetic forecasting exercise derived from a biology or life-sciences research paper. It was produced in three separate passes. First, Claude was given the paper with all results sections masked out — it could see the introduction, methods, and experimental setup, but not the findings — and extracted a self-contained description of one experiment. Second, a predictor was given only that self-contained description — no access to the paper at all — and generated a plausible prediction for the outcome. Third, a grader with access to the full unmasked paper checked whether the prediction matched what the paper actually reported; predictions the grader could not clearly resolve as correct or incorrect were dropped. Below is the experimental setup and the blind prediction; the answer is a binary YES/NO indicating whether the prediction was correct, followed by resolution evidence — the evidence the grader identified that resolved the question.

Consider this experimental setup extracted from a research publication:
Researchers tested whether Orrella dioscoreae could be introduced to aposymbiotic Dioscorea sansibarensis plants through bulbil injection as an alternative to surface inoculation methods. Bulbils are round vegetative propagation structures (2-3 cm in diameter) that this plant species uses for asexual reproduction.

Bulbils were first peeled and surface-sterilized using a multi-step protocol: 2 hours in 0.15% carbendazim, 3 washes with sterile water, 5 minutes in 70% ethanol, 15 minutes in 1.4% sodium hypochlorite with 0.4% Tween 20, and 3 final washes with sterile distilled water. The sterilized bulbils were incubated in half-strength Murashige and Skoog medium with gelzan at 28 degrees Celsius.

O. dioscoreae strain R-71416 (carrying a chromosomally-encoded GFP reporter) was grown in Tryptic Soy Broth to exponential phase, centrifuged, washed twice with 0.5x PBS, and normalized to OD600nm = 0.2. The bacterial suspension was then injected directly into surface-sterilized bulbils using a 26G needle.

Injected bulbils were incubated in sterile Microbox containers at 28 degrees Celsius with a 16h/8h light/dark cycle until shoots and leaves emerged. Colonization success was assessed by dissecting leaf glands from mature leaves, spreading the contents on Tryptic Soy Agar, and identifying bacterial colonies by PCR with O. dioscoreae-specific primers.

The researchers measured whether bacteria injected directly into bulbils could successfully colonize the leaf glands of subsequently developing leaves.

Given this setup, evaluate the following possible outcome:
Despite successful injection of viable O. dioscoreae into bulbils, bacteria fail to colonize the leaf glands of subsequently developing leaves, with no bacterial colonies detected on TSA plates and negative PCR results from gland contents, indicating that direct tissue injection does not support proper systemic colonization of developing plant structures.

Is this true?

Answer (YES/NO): NO